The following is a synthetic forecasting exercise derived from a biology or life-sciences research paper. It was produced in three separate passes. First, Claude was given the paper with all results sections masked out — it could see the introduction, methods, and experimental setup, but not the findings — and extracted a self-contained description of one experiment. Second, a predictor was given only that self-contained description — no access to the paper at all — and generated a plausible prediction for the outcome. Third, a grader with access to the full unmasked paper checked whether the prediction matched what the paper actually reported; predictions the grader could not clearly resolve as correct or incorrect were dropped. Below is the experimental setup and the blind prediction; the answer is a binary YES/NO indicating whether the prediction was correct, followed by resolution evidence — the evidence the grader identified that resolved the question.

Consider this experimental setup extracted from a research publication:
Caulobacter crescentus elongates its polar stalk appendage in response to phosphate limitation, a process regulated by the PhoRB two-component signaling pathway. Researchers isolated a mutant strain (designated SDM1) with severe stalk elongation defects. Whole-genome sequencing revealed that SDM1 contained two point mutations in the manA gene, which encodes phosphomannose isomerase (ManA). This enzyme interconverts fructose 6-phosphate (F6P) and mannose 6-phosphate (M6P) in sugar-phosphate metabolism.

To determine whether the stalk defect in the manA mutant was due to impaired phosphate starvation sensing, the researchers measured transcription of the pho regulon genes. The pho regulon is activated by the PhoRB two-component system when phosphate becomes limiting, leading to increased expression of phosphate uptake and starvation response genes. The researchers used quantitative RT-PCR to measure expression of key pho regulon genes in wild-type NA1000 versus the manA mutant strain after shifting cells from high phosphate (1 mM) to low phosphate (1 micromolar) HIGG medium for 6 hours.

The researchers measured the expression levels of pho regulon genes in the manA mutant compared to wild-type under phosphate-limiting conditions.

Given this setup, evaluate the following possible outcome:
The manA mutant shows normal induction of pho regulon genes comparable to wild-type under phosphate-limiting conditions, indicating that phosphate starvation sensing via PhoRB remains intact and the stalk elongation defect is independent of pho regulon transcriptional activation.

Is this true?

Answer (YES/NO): YES